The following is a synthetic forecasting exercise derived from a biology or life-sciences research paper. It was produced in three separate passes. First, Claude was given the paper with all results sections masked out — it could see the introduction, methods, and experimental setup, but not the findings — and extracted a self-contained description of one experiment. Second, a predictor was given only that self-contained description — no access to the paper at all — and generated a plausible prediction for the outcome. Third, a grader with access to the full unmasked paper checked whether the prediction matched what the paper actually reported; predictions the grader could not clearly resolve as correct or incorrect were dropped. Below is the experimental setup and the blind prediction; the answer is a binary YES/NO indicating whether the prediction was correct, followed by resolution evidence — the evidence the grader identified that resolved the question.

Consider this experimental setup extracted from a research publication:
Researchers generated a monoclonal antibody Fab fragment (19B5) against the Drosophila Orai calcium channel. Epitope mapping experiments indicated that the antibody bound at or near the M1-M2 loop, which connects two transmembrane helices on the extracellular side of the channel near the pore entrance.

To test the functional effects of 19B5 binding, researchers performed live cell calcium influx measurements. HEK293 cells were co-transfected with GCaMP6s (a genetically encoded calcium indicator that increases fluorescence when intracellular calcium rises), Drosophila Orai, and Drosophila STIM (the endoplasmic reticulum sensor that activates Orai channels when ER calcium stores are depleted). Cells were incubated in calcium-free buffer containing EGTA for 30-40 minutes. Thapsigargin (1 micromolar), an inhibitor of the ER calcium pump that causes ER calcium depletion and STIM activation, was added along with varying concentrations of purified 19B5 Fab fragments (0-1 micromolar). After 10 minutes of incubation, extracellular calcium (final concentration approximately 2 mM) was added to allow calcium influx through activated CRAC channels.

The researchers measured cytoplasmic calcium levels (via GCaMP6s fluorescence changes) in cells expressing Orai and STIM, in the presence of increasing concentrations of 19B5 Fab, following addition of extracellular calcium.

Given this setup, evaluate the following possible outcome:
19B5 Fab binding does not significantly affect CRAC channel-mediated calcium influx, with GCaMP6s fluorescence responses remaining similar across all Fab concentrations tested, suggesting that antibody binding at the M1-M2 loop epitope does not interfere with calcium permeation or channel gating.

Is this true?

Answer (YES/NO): YES